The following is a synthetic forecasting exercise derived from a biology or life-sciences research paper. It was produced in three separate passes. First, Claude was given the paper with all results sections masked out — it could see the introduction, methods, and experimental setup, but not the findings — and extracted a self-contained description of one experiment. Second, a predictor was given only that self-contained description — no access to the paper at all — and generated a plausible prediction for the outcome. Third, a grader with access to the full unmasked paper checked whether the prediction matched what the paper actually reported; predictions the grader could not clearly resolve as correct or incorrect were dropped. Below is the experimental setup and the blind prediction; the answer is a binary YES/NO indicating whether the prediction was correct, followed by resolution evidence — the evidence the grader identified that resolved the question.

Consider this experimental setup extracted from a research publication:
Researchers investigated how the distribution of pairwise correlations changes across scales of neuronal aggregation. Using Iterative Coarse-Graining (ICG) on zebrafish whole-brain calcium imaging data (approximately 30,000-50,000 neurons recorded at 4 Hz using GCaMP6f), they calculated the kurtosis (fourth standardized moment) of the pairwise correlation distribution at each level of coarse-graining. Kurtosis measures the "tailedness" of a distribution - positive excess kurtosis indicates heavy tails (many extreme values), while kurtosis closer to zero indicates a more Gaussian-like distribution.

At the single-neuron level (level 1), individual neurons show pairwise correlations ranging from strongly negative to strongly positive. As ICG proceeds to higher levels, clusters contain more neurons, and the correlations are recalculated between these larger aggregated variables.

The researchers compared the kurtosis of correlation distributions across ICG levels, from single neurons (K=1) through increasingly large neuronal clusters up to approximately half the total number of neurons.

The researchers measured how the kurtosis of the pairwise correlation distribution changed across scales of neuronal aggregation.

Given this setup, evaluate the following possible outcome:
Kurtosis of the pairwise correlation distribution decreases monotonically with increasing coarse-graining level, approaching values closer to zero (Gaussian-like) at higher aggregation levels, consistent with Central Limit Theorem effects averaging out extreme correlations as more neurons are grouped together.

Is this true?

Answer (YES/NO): NO